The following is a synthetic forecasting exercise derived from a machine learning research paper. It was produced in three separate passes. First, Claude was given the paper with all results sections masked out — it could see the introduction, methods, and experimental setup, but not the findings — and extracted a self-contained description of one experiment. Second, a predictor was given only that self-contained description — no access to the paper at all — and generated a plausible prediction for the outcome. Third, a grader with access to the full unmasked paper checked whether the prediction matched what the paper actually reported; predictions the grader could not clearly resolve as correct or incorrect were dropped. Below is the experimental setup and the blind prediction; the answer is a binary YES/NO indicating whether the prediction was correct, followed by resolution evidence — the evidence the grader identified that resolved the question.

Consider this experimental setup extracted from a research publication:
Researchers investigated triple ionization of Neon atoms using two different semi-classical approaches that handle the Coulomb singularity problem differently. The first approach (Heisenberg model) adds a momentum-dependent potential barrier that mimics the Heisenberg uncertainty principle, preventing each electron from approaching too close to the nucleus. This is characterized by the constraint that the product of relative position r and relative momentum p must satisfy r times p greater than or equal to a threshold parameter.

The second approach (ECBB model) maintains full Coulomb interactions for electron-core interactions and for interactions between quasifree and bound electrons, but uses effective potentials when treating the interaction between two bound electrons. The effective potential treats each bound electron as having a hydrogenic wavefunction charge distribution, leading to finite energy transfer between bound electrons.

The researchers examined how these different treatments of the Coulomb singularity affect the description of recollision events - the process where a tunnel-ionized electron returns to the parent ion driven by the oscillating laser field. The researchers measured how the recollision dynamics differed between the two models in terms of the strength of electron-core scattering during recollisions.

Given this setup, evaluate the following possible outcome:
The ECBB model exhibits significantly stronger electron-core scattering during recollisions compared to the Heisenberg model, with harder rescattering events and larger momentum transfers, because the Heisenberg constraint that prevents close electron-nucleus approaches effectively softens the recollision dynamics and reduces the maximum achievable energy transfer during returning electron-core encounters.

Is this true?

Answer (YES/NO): YES